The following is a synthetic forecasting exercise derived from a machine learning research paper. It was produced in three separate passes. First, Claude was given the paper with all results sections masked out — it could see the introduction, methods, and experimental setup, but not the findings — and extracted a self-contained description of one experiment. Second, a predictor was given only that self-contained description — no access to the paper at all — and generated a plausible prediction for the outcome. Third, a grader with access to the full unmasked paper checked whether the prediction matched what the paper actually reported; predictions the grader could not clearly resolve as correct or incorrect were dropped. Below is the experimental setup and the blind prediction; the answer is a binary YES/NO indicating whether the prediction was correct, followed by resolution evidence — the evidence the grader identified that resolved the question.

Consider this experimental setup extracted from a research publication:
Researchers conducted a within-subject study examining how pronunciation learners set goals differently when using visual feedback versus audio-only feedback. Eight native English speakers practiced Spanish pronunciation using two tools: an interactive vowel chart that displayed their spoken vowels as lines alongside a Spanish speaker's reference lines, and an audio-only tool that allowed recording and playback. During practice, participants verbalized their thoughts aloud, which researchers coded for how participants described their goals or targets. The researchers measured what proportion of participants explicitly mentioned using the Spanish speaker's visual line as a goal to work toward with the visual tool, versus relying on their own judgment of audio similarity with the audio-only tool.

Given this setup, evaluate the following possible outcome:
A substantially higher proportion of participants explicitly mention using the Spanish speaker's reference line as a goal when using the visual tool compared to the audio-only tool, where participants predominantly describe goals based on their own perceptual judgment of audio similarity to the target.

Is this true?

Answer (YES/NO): YES